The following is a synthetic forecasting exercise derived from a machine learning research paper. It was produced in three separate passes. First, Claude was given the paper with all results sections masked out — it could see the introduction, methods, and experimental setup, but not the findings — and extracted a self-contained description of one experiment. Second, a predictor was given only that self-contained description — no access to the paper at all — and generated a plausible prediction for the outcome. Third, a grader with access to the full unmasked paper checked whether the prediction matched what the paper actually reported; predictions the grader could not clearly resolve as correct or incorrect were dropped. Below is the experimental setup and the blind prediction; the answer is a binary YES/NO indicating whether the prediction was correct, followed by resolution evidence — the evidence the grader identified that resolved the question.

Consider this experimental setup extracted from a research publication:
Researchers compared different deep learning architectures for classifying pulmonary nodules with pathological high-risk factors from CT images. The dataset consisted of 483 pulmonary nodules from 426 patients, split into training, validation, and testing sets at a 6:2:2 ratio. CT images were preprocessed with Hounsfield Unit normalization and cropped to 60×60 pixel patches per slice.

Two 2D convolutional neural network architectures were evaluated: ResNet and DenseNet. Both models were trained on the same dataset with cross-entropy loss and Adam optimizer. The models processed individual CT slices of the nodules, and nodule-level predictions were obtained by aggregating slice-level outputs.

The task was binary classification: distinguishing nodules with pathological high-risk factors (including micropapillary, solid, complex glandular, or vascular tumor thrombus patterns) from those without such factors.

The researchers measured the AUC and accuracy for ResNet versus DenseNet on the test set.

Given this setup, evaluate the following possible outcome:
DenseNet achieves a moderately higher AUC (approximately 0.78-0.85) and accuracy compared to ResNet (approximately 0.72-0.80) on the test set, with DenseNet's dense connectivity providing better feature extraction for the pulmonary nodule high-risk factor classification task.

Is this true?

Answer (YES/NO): NO